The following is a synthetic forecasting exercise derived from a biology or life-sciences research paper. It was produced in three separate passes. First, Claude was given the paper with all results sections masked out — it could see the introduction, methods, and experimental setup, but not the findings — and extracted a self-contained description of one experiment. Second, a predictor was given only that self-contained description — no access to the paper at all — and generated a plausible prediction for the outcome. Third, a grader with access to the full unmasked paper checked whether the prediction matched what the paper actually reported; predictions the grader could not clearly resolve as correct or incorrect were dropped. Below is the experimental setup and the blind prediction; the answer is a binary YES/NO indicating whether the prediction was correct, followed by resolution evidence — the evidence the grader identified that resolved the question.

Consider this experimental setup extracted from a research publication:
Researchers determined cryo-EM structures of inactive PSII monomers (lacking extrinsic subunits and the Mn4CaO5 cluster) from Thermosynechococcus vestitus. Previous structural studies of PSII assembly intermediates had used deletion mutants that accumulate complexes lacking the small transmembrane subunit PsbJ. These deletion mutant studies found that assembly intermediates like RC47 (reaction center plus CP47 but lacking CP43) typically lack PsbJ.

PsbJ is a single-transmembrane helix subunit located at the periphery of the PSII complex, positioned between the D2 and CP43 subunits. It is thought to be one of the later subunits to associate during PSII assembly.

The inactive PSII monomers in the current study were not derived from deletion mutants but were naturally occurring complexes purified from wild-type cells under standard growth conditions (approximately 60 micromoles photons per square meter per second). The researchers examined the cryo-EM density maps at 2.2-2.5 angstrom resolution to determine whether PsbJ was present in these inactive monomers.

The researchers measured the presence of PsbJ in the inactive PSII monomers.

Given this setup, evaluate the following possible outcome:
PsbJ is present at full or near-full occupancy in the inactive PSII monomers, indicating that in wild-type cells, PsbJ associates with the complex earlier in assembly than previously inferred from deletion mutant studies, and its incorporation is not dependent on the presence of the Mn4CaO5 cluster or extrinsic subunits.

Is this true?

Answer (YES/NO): NO